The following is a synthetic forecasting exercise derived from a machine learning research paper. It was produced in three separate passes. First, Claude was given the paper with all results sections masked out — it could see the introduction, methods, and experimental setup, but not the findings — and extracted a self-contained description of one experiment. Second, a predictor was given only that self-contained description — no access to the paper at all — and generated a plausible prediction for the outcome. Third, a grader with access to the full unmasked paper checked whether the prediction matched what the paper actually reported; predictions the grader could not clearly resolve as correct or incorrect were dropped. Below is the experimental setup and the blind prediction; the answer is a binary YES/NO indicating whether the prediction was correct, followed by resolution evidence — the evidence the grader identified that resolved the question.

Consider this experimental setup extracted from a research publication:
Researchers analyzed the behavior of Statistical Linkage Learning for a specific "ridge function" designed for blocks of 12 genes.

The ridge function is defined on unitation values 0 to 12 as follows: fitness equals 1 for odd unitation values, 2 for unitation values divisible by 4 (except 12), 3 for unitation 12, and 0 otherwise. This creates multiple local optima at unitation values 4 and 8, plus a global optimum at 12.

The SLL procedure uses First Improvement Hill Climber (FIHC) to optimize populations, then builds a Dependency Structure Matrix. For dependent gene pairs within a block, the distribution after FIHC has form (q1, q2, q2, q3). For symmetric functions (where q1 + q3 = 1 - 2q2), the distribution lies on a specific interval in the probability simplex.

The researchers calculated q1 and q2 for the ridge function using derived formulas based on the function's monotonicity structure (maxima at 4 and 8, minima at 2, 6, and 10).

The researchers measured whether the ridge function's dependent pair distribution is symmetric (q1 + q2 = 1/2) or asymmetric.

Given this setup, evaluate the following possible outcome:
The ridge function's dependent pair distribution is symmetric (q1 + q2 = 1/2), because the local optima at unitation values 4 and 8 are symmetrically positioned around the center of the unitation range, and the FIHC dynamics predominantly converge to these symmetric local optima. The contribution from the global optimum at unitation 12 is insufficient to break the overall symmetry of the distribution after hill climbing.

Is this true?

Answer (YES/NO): YES